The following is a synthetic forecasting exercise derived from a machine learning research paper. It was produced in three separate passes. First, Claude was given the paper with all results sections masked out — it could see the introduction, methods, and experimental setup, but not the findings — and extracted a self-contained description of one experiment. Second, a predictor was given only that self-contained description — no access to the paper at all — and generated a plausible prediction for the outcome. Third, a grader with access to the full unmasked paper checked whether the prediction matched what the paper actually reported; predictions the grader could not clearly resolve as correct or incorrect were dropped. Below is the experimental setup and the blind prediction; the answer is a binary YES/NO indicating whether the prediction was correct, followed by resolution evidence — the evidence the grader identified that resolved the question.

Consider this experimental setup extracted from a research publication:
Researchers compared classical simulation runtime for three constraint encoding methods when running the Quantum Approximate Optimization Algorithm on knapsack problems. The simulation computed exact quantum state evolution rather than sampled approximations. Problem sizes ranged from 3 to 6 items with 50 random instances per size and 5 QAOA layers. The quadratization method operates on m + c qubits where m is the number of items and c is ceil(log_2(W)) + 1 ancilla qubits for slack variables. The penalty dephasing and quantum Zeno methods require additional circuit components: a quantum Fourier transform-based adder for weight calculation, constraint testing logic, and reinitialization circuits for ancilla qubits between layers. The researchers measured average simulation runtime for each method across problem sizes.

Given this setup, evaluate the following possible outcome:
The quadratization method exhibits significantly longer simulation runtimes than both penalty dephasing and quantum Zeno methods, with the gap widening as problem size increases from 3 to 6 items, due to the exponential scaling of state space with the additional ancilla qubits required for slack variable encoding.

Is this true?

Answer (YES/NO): NO